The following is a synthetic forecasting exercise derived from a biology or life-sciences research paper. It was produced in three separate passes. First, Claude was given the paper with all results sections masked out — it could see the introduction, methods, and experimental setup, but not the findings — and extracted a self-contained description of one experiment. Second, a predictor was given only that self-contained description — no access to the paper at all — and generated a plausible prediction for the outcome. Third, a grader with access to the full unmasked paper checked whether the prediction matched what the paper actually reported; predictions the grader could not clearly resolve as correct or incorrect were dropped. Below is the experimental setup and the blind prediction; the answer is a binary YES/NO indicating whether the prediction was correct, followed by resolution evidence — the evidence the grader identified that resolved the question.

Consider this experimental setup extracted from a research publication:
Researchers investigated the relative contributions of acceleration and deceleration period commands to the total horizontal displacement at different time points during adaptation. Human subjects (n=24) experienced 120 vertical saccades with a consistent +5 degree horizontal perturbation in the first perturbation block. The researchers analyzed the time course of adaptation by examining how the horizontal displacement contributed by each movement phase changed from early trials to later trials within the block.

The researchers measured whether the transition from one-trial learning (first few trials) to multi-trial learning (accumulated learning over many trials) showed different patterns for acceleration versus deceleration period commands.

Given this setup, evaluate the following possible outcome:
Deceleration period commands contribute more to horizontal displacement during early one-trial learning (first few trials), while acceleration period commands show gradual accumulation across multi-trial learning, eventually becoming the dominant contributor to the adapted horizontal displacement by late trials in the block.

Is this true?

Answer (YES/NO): NO